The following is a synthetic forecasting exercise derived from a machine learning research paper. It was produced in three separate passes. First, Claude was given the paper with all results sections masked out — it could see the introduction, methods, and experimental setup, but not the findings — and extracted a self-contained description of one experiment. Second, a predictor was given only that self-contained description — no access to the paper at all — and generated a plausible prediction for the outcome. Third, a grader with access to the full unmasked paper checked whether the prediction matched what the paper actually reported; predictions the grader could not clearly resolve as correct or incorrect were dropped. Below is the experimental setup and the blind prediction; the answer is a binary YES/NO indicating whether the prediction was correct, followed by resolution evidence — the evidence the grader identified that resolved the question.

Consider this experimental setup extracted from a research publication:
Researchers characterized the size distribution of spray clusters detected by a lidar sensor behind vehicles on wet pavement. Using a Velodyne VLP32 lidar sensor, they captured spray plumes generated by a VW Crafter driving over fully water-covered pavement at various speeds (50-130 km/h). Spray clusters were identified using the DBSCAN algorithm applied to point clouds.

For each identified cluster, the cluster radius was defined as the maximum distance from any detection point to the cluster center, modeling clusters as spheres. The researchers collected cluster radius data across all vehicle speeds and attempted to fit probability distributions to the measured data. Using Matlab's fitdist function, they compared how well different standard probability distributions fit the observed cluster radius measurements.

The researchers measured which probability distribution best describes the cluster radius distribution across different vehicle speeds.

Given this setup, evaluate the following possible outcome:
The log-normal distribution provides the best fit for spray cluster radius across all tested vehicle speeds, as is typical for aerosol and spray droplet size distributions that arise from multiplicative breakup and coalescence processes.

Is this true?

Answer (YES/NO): YES